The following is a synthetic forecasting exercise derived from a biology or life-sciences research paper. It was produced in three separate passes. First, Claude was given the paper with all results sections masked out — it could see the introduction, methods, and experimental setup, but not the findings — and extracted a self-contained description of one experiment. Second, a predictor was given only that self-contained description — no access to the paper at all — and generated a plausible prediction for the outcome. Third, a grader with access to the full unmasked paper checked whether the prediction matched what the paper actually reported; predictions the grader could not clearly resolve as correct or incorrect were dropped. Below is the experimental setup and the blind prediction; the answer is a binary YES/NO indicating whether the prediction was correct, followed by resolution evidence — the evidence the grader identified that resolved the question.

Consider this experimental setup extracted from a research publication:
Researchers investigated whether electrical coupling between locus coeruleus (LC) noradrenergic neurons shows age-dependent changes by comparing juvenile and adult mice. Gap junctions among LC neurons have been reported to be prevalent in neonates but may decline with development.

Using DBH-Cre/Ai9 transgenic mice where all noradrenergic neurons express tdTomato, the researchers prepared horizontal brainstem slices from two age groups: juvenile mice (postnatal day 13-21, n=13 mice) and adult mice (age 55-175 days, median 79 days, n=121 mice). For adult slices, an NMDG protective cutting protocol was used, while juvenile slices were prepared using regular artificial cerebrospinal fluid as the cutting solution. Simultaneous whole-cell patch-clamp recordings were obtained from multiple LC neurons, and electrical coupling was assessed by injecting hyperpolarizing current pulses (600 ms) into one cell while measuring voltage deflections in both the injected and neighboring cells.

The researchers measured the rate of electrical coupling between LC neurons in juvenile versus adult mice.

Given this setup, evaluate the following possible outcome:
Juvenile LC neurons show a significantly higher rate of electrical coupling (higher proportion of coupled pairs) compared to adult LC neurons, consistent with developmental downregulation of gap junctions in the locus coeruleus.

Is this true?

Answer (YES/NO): NO